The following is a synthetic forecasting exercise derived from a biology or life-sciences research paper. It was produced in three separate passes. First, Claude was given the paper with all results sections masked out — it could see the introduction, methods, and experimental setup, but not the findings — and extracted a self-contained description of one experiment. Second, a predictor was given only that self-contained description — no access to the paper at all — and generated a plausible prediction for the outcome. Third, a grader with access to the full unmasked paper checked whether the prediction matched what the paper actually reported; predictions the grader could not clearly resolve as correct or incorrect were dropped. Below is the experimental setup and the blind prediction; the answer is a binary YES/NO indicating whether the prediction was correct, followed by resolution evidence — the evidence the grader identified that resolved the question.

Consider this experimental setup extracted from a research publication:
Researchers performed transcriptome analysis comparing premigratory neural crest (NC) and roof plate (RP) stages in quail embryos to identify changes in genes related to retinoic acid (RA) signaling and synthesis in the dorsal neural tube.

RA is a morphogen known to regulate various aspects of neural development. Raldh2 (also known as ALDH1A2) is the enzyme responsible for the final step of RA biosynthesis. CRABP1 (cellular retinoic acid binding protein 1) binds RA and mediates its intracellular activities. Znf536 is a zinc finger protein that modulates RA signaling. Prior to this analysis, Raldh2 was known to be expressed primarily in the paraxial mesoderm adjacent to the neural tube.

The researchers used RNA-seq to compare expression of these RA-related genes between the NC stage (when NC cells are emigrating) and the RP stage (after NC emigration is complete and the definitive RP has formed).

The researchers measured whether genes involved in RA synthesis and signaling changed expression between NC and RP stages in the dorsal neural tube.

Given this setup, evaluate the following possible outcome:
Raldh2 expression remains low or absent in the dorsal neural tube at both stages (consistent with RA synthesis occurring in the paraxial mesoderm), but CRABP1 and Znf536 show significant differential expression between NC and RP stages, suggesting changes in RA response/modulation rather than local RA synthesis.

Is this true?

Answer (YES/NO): NO